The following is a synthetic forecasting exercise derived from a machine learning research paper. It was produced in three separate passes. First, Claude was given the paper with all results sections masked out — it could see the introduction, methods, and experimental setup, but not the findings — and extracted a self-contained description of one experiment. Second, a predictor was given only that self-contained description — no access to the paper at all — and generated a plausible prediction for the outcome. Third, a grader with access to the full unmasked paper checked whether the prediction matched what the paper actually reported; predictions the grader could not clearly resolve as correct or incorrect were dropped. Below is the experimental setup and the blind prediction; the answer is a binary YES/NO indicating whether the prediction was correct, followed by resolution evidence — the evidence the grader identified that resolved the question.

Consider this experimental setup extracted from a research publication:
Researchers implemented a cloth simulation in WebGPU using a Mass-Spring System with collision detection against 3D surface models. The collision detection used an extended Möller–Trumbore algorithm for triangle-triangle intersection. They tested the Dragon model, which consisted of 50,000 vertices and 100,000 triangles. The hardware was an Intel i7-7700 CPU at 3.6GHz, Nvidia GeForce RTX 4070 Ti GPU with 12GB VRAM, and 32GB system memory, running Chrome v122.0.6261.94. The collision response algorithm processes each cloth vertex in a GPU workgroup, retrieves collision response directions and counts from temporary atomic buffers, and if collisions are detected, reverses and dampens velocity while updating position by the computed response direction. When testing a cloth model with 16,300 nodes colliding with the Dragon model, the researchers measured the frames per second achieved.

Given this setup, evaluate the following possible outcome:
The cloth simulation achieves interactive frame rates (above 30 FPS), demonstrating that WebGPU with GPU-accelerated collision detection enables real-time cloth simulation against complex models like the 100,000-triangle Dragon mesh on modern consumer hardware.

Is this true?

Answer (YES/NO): NO